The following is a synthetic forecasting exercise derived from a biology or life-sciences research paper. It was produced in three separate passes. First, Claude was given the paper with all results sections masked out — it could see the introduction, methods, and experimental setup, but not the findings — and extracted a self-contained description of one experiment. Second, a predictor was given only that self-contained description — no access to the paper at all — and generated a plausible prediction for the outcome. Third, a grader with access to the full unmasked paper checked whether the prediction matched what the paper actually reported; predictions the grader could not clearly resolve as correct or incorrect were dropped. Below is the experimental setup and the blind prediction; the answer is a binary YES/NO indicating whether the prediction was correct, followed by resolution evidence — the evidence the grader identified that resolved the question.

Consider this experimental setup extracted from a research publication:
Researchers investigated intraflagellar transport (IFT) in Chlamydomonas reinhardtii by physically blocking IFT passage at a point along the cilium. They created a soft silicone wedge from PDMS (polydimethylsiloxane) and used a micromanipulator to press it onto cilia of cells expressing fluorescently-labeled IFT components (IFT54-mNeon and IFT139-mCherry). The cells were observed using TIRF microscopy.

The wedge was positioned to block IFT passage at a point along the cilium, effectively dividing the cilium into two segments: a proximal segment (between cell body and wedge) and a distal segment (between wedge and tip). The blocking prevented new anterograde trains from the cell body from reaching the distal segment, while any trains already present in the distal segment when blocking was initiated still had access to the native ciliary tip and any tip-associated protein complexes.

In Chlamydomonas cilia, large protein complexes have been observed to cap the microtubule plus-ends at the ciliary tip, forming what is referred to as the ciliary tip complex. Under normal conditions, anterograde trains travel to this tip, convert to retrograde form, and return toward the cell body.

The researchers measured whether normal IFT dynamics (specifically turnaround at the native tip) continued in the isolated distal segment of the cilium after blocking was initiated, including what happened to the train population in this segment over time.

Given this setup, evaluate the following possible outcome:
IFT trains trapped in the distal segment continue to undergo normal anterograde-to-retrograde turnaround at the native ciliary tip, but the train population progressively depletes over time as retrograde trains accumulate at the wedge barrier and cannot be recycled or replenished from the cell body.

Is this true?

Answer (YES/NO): YES